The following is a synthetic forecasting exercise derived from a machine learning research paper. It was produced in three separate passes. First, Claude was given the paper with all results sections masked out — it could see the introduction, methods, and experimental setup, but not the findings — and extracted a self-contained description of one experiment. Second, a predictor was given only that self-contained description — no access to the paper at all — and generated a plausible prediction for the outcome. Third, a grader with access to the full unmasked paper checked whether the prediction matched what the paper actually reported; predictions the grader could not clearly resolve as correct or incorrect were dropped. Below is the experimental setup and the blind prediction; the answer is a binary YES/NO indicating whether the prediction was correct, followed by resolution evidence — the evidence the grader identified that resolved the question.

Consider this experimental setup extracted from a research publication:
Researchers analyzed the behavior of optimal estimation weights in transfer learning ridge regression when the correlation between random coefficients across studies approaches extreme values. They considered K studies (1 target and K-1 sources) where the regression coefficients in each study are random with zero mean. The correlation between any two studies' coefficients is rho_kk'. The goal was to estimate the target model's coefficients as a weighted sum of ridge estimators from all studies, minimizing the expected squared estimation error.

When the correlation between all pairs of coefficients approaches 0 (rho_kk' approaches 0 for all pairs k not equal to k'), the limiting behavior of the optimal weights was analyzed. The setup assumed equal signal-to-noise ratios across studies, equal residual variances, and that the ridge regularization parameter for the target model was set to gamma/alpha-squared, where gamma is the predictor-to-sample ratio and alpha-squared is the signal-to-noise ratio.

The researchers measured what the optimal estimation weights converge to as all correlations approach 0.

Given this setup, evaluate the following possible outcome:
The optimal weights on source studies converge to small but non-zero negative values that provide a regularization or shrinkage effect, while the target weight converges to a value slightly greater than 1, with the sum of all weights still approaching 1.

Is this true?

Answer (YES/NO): NO